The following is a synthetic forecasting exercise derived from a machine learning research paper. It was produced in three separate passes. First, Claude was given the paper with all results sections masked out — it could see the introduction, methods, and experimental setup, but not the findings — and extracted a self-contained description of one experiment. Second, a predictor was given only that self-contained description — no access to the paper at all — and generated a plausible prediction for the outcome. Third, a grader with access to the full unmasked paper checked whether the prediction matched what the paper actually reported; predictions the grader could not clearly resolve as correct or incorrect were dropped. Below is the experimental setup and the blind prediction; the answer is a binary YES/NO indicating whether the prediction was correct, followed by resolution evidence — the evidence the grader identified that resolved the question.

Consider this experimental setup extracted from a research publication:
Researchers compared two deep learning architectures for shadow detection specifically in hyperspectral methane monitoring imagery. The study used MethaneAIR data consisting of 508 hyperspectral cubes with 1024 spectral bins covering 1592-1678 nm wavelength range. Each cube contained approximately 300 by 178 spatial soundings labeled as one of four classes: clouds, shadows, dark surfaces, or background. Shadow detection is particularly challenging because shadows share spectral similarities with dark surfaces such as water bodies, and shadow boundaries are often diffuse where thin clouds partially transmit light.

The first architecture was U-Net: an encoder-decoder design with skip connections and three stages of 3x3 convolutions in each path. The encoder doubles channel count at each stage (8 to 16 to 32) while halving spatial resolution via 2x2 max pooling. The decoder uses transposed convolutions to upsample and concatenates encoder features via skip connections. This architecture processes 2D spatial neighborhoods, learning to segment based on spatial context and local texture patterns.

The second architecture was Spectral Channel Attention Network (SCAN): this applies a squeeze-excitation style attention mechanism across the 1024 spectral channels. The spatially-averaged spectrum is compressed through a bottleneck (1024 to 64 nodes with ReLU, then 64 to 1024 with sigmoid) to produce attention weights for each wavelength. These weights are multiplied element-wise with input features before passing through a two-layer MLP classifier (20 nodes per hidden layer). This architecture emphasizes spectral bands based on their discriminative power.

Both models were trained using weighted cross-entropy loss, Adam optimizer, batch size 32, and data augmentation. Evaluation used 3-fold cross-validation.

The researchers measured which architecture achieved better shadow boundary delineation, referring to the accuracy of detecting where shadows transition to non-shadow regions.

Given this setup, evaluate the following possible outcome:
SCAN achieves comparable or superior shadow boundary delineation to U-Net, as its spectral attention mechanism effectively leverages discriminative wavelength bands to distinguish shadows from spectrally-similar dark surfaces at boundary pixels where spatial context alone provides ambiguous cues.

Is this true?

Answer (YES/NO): YES